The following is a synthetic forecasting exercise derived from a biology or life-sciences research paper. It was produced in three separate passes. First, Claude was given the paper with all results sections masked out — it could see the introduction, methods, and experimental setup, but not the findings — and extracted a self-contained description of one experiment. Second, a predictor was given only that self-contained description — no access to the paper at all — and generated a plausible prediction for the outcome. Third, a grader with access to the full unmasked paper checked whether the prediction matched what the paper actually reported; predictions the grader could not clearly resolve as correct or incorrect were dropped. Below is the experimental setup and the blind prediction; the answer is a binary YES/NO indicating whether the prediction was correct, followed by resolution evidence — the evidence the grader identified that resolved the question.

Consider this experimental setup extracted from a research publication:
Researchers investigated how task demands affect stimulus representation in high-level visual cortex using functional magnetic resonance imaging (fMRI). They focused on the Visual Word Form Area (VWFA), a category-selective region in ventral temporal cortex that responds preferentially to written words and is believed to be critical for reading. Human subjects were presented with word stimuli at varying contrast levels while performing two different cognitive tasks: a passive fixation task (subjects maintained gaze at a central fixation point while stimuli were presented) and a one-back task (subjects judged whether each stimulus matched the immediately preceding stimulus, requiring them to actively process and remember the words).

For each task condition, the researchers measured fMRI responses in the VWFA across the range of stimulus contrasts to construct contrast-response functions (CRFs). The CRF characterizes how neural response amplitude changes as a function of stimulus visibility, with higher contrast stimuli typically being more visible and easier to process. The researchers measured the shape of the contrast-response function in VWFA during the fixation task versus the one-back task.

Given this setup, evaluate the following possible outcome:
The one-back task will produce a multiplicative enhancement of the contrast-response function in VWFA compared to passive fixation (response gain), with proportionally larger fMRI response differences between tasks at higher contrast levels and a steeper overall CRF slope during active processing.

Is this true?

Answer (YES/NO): NO